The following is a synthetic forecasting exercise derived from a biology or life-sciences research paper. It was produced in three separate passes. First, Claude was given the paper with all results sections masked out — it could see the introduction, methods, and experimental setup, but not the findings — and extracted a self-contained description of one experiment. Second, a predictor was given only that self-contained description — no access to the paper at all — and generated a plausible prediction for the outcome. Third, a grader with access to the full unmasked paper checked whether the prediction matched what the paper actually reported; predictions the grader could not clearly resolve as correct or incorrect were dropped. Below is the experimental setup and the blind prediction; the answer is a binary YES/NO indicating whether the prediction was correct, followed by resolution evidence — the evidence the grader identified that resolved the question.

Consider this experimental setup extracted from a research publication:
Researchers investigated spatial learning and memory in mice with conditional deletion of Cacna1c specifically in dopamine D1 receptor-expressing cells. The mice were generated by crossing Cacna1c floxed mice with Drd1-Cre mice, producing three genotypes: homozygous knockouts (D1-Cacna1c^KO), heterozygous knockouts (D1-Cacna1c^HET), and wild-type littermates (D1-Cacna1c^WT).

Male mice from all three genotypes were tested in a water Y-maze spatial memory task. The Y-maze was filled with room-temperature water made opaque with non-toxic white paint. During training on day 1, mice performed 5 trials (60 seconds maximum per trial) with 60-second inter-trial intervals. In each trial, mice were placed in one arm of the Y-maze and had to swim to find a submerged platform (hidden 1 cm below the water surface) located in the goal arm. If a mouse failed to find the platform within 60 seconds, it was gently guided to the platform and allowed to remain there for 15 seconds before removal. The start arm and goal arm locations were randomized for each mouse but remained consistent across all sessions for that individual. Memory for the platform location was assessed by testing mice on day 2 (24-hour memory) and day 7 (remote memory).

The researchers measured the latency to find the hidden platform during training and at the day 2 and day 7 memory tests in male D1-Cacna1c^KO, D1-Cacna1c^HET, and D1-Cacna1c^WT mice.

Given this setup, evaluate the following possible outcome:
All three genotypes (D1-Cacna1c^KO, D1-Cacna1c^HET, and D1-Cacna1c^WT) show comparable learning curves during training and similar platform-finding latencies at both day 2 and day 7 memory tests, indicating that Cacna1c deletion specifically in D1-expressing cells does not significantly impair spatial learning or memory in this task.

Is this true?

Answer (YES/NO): NO